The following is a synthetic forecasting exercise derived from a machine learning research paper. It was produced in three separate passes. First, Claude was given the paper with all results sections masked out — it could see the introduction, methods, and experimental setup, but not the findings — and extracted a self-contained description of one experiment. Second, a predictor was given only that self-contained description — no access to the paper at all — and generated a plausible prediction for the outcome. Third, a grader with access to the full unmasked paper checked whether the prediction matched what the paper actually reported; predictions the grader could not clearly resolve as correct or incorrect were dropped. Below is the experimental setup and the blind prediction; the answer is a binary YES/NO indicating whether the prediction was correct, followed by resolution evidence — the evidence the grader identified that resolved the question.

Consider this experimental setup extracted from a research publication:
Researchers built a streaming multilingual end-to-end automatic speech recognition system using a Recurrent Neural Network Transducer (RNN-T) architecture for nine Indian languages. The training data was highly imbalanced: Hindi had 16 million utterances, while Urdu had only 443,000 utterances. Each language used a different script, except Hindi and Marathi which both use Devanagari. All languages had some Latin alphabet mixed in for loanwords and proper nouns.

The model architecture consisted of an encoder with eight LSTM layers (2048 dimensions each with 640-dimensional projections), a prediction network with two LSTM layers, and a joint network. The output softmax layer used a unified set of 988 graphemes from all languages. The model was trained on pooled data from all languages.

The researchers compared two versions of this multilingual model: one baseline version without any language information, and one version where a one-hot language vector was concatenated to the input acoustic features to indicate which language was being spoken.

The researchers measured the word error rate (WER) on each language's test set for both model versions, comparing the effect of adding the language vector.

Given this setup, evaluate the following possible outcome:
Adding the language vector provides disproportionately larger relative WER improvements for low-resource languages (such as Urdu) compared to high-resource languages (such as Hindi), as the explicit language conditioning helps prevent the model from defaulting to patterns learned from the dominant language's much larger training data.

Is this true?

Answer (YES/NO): YES